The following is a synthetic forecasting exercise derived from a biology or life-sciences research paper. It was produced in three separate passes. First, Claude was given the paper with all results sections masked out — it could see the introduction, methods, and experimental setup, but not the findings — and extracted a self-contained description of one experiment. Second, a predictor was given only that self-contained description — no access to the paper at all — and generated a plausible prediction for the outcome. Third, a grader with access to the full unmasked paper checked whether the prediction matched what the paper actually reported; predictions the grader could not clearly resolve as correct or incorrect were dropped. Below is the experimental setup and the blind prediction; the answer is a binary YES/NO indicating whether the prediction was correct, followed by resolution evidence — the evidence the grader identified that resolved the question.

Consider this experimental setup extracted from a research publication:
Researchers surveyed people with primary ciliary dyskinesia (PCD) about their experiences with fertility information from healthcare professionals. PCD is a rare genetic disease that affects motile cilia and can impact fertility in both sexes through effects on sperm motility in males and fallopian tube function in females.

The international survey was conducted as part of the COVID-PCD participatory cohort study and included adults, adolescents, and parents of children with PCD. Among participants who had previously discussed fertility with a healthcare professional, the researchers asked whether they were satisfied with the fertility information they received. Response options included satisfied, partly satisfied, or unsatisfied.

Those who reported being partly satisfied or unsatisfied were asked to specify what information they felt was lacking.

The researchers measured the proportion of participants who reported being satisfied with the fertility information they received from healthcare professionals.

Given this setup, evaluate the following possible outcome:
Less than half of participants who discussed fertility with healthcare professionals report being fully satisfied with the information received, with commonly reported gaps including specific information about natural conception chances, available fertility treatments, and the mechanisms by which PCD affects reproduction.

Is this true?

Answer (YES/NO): NO